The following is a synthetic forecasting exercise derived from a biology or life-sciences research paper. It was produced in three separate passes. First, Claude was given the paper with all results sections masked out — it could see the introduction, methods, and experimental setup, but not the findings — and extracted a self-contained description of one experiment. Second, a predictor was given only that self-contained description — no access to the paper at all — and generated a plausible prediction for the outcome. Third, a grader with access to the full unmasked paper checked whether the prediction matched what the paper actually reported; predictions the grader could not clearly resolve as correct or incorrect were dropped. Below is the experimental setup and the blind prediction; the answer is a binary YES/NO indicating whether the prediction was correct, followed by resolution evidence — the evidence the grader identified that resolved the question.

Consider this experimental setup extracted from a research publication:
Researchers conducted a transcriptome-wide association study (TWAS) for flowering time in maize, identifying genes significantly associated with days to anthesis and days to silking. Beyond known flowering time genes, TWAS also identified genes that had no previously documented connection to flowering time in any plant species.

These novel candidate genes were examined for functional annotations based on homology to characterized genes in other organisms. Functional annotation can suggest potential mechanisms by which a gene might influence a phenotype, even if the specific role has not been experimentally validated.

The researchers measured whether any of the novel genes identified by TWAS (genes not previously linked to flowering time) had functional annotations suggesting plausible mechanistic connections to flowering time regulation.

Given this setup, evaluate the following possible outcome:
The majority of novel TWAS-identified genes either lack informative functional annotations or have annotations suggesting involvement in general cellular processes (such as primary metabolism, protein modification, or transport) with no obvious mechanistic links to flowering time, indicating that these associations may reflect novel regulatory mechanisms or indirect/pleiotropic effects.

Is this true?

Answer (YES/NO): NO